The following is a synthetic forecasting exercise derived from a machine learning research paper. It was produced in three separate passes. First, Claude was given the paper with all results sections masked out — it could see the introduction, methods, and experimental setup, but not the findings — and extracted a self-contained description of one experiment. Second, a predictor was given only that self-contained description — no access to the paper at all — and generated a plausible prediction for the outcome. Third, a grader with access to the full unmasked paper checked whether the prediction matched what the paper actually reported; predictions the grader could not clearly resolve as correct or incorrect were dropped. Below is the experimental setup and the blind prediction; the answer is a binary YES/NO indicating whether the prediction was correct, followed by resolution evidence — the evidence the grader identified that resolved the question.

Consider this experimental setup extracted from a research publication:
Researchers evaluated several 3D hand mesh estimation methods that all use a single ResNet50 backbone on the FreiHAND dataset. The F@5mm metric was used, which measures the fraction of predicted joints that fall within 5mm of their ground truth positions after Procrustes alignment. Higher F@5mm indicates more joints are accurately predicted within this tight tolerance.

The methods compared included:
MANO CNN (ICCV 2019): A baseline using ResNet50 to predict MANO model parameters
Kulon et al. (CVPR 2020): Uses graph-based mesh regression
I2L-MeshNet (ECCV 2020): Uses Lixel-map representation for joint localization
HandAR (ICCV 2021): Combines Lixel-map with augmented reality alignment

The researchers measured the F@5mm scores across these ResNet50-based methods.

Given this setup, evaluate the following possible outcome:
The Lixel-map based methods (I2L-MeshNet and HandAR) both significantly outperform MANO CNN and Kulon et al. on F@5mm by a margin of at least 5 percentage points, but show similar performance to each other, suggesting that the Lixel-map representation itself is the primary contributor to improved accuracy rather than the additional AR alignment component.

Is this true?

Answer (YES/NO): NO